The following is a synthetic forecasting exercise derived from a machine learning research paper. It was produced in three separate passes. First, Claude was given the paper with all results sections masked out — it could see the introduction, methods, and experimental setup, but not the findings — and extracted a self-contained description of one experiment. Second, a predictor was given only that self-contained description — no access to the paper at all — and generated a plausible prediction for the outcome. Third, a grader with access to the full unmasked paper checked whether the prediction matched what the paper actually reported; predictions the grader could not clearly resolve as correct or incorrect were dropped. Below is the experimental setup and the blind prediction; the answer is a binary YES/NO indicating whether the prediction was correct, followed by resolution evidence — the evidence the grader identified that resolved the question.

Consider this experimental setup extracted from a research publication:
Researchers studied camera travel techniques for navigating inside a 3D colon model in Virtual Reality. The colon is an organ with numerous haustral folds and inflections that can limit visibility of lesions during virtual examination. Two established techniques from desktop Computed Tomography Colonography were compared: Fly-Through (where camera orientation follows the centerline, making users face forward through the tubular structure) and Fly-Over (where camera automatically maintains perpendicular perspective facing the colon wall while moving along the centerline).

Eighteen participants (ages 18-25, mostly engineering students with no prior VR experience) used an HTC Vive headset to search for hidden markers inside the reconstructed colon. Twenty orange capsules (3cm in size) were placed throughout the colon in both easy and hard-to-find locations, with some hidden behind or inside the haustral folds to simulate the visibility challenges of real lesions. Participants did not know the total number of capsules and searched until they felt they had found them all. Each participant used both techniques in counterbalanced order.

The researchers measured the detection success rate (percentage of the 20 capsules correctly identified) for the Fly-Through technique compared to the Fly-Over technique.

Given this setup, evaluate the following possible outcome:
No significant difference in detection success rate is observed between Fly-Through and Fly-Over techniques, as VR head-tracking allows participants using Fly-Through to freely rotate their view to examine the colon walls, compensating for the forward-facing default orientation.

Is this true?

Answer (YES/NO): YES